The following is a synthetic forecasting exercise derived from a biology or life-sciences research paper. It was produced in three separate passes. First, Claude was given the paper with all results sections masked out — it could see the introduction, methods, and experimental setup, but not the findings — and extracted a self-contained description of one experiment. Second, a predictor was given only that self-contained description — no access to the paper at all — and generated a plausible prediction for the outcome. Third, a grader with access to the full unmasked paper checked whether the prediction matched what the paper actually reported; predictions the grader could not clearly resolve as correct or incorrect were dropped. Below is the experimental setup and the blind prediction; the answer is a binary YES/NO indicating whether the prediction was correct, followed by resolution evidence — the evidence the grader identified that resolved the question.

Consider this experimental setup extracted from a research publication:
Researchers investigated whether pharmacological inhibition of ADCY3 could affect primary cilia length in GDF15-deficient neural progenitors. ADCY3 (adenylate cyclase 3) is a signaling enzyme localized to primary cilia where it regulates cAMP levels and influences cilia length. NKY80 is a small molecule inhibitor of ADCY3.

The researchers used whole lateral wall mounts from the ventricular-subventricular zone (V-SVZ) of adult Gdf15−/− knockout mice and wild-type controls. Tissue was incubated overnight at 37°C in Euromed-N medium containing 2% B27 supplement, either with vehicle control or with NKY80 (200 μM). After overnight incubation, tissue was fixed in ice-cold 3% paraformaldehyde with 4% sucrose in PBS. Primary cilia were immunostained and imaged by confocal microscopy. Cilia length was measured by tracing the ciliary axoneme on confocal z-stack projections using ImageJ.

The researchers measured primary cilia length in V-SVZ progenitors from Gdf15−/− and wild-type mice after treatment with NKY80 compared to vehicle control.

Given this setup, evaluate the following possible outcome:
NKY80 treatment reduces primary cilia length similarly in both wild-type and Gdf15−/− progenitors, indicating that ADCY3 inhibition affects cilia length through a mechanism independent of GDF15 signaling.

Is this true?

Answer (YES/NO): NO